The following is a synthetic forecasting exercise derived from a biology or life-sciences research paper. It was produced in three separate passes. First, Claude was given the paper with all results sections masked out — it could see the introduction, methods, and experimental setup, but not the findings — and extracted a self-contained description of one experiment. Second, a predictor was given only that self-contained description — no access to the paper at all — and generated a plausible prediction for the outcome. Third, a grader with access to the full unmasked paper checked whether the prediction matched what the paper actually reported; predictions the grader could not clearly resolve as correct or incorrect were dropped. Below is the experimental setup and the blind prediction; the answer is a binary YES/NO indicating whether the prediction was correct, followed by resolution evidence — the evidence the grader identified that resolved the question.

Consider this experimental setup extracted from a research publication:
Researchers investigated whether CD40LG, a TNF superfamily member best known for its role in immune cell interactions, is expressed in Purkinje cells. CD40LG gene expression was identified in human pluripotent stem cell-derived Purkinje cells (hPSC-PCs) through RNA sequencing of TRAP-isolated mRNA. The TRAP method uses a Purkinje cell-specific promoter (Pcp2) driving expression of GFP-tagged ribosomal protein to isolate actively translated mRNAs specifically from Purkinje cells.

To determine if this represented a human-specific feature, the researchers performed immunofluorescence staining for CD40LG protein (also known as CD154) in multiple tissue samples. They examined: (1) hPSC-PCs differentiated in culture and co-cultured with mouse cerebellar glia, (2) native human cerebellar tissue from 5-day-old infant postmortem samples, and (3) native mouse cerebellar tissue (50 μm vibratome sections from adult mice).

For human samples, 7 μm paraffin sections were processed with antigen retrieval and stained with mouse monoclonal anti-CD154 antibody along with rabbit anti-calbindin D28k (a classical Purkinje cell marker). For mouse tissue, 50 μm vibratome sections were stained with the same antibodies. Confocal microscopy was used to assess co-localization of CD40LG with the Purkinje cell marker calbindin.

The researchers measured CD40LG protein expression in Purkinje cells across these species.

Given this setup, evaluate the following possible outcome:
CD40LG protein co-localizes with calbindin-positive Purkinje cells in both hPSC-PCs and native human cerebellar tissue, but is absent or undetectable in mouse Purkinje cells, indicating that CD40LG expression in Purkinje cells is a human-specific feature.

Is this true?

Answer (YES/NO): YES